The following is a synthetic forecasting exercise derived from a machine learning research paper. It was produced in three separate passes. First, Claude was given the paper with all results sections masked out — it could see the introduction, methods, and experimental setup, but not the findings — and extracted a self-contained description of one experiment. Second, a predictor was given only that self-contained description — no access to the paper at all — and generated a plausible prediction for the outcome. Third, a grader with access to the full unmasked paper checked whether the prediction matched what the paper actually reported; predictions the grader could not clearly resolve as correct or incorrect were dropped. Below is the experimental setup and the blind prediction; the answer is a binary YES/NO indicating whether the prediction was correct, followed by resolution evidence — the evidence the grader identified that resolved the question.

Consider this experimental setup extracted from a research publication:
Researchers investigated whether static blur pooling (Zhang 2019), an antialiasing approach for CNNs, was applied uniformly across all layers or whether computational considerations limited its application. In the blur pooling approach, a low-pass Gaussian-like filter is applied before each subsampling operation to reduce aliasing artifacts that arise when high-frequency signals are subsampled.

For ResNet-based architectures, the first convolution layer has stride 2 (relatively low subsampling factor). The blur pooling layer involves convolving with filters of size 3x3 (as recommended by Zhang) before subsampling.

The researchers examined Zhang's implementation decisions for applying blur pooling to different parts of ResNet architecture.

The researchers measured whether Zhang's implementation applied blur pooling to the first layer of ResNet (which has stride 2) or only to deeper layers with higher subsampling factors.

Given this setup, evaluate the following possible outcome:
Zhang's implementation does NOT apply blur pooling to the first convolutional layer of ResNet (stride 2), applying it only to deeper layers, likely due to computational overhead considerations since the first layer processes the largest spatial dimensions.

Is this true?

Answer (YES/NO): YES